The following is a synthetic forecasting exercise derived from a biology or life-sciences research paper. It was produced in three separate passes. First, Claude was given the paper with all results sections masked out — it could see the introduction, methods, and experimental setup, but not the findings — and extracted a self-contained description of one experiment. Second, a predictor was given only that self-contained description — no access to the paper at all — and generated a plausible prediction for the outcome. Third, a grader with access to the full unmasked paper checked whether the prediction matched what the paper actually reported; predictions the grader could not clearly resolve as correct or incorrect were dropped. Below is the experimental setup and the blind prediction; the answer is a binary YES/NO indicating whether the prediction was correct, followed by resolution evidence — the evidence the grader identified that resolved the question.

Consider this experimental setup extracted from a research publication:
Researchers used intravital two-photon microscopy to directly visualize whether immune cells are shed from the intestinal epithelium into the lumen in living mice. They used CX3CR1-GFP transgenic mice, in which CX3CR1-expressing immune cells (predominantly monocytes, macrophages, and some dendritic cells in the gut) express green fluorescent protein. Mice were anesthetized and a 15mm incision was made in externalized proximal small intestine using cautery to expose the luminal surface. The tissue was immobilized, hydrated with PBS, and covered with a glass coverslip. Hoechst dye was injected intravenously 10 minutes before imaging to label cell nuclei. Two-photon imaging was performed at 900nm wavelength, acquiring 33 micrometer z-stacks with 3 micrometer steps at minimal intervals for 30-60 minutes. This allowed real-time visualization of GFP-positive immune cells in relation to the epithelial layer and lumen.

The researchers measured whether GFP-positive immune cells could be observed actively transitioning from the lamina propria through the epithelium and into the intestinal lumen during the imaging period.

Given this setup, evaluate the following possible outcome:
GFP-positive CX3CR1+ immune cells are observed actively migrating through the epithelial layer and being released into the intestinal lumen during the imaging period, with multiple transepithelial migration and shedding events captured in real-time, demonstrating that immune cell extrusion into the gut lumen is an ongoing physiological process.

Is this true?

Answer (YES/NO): NO